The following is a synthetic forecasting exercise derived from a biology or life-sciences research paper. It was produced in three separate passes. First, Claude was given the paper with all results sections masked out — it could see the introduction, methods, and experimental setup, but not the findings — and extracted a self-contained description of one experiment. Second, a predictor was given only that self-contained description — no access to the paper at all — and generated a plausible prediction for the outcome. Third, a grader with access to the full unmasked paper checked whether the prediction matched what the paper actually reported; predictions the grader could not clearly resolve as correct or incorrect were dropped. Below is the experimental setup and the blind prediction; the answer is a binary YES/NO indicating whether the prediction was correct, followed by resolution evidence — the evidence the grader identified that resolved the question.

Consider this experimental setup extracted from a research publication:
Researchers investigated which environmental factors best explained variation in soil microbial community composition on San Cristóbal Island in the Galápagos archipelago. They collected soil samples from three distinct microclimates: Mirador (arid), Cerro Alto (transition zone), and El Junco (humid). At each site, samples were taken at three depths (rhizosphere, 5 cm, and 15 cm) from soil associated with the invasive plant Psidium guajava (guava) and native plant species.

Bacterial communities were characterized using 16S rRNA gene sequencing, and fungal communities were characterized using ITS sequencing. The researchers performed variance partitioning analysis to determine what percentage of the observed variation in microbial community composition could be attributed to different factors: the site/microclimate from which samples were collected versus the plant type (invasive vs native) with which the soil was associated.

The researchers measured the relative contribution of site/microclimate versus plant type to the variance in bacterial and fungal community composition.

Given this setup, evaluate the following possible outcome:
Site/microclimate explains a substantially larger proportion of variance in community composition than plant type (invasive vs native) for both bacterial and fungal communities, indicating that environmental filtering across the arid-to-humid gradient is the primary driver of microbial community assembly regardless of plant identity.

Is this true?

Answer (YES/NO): YES